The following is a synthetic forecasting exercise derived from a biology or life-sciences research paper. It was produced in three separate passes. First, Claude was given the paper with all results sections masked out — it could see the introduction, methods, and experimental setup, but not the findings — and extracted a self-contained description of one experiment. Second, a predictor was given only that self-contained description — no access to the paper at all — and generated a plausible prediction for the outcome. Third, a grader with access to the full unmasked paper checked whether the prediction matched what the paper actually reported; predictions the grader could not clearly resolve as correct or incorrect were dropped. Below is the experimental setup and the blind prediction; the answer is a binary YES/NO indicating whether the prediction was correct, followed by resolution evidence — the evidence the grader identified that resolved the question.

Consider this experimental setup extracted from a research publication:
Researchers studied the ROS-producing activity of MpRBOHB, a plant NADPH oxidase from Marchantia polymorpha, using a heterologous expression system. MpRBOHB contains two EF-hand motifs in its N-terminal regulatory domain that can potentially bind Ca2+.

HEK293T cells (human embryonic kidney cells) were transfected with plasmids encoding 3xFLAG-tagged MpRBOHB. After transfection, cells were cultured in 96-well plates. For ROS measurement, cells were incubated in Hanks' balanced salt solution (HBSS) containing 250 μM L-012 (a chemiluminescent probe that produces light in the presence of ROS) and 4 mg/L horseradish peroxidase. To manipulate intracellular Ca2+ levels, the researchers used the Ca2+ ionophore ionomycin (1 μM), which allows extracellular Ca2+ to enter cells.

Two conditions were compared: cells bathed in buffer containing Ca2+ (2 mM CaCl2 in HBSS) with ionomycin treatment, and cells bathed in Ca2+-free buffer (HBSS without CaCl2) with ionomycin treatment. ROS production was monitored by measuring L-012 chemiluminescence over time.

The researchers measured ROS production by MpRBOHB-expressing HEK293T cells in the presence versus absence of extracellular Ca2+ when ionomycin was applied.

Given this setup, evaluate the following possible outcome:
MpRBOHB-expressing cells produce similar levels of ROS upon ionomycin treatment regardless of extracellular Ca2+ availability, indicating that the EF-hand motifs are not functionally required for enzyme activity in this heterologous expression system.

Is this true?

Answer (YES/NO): NO